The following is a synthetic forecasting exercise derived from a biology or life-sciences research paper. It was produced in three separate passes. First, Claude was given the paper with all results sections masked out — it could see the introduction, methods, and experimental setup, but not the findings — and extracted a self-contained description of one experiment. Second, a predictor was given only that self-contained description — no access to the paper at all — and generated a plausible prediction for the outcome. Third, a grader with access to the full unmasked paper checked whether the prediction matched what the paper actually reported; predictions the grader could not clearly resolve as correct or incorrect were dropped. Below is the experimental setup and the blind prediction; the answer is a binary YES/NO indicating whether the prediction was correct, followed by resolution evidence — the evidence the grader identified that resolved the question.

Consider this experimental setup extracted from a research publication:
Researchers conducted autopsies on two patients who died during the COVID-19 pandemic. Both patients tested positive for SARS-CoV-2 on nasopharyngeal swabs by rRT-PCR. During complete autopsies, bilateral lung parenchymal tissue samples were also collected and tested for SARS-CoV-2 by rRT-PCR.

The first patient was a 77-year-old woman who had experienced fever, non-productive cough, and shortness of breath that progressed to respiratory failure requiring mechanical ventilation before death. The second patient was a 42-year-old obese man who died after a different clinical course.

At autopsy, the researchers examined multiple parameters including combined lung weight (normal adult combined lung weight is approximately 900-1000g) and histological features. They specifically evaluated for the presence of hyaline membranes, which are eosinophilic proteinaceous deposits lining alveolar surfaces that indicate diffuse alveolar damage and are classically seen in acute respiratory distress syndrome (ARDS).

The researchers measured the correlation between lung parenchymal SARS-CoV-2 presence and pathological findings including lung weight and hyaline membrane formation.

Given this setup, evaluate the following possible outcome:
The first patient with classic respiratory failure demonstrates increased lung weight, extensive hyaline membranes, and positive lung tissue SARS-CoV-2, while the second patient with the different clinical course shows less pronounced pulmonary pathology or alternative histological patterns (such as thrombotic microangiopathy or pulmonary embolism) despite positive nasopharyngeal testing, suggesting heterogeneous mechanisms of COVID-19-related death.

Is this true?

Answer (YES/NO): YES